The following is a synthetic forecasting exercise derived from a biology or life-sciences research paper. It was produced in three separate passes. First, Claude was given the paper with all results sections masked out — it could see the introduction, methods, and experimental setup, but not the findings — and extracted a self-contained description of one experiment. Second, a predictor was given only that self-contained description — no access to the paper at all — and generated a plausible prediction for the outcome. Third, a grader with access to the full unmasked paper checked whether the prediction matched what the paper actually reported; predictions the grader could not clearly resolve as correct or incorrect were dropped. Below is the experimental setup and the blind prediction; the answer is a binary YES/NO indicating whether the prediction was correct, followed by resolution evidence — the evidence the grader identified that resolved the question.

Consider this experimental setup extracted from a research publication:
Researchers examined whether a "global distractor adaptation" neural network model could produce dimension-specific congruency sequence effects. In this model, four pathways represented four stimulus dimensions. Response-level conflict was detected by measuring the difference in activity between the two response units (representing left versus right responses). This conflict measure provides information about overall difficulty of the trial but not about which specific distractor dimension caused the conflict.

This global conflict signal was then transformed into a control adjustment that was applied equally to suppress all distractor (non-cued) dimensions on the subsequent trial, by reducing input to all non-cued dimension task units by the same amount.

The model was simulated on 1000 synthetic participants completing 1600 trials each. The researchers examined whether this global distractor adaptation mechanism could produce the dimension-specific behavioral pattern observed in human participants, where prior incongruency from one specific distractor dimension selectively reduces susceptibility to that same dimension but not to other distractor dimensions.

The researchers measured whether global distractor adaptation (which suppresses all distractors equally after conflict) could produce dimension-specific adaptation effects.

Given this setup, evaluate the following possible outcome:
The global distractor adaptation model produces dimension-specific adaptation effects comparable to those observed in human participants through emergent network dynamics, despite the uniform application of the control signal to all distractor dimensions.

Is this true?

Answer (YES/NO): NO